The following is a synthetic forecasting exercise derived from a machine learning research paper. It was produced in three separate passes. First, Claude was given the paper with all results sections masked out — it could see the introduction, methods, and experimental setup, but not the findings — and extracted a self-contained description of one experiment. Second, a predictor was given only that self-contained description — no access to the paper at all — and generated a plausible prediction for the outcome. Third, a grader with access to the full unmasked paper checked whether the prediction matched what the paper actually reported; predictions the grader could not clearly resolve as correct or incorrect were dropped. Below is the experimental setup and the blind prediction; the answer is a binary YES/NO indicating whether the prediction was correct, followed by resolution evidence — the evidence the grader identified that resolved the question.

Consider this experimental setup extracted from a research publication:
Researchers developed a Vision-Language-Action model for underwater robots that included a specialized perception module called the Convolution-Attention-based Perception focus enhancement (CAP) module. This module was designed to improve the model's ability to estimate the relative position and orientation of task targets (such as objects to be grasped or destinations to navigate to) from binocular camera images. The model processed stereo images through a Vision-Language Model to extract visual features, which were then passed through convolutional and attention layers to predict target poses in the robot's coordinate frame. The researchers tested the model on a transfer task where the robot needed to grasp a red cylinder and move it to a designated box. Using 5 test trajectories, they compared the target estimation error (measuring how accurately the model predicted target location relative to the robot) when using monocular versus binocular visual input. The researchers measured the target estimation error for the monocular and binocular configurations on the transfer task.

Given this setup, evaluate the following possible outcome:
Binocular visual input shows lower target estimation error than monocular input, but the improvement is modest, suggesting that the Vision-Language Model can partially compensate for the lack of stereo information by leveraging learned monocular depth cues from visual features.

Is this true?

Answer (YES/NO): NO